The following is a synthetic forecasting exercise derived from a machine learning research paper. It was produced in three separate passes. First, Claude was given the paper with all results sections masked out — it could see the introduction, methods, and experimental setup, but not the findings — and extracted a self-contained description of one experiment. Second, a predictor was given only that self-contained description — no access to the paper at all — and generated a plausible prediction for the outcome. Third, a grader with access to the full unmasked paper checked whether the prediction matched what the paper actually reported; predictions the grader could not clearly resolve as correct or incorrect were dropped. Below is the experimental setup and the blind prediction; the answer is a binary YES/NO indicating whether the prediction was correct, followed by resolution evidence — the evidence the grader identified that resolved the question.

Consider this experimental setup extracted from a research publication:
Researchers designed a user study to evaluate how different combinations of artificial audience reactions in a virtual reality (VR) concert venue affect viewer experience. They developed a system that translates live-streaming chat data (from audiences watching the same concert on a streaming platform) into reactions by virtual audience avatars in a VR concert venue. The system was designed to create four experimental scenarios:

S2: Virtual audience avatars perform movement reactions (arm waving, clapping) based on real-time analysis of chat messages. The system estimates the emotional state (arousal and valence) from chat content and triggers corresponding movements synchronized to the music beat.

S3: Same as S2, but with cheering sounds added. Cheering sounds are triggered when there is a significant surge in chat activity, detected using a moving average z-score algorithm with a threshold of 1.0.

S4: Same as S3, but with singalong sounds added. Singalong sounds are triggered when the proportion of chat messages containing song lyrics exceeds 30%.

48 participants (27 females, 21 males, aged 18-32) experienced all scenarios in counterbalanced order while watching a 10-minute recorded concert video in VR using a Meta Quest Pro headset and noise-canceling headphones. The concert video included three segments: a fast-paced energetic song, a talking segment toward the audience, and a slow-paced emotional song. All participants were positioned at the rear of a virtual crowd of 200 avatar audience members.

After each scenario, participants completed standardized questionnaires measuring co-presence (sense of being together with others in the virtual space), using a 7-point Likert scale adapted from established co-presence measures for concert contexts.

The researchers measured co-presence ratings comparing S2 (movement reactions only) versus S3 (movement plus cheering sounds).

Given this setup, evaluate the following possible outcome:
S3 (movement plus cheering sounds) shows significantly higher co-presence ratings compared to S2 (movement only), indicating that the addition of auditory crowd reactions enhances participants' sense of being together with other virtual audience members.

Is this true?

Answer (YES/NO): NO